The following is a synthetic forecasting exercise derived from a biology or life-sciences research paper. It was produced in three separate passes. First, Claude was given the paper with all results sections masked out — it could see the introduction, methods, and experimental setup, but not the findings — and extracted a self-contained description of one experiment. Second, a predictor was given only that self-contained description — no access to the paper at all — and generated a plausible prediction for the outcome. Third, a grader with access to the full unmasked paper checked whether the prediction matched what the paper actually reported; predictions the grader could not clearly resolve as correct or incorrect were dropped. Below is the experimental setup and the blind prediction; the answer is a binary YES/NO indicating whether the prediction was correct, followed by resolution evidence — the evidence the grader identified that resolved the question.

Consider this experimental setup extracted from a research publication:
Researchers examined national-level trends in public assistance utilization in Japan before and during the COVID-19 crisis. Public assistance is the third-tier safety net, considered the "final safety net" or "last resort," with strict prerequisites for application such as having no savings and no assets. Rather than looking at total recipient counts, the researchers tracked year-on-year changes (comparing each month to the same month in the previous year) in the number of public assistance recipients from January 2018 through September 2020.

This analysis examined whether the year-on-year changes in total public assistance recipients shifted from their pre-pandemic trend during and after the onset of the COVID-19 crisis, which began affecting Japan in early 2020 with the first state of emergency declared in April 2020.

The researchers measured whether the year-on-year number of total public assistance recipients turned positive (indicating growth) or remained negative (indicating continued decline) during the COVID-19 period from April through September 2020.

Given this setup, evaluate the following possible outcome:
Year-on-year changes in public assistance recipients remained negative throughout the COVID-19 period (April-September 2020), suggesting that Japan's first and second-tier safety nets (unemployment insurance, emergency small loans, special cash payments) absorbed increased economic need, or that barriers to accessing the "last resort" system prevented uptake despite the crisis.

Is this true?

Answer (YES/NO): YES